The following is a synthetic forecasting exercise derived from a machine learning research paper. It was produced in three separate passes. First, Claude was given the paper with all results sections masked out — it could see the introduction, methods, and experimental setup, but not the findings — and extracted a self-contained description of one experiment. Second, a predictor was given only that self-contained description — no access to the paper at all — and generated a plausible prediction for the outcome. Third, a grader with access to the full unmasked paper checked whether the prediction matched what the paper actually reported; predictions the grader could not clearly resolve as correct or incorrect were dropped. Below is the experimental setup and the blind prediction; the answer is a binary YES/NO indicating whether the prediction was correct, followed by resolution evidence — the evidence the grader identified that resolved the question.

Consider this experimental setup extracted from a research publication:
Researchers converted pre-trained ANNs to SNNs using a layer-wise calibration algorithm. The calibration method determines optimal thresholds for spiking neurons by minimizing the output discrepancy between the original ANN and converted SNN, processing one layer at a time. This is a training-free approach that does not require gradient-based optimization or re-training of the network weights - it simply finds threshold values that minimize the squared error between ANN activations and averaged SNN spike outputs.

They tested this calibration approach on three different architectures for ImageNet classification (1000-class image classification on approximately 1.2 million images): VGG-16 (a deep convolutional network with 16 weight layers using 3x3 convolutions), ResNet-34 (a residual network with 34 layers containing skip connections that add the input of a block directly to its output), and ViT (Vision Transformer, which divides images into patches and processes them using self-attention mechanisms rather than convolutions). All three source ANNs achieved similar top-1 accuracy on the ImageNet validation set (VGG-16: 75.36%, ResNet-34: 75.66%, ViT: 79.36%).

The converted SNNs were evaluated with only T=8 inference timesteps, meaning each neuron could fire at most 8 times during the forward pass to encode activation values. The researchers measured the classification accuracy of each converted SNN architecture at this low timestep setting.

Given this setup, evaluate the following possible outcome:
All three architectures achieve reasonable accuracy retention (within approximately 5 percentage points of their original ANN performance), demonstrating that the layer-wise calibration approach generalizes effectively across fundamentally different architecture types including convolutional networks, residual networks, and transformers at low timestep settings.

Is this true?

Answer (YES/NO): NO